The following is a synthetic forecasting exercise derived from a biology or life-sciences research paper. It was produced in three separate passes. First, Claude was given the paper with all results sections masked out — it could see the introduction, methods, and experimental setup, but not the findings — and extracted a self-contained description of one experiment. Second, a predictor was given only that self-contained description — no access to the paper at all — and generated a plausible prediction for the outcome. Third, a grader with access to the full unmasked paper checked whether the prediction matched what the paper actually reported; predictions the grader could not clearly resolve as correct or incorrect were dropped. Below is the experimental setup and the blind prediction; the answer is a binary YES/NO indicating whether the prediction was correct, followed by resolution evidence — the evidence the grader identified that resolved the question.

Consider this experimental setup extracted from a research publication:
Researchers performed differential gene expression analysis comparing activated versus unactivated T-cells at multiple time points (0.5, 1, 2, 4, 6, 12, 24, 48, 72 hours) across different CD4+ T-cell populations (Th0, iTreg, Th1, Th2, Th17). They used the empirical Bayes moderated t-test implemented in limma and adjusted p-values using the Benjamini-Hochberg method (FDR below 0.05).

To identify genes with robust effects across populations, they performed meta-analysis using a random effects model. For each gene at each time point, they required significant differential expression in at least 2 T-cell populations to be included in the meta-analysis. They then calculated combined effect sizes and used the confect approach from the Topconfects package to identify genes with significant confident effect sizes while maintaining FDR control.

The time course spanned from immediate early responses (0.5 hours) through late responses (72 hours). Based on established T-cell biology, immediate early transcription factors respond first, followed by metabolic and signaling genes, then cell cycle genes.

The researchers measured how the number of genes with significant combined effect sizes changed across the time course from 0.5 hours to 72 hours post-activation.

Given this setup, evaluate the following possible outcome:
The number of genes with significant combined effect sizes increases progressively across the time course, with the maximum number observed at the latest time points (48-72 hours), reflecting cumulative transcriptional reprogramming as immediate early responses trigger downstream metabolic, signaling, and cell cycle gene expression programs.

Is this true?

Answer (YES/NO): NO